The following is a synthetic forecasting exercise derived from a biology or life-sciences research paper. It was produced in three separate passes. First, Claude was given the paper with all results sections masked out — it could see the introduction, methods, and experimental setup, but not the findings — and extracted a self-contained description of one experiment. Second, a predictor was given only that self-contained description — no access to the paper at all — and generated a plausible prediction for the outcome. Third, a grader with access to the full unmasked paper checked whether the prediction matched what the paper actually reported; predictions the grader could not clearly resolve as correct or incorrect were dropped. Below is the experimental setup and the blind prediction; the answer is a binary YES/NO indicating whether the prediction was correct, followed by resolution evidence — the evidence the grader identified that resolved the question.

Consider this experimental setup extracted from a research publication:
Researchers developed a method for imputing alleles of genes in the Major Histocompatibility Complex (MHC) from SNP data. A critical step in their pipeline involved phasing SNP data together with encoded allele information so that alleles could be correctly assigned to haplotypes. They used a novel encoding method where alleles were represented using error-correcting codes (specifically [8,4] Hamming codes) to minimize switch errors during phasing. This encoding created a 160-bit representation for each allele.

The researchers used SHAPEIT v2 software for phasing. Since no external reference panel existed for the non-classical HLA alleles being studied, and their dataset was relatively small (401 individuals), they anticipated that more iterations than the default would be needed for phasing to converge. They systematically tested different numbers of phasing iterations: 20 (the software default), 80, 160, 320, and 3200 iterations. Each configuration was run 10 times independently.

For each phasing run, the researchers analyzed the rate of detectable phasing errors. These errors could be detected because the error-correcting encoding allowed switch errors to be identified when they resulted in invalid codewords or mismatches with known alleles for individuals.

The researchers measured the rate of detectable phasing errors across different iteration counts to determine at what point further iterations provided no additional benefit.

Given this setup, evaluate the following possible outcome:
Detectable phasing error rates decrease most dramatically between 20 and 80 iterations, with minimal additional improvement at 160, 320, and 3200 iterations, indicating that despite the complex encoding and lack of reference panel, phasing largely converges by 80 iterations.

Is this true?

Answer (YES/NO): NO